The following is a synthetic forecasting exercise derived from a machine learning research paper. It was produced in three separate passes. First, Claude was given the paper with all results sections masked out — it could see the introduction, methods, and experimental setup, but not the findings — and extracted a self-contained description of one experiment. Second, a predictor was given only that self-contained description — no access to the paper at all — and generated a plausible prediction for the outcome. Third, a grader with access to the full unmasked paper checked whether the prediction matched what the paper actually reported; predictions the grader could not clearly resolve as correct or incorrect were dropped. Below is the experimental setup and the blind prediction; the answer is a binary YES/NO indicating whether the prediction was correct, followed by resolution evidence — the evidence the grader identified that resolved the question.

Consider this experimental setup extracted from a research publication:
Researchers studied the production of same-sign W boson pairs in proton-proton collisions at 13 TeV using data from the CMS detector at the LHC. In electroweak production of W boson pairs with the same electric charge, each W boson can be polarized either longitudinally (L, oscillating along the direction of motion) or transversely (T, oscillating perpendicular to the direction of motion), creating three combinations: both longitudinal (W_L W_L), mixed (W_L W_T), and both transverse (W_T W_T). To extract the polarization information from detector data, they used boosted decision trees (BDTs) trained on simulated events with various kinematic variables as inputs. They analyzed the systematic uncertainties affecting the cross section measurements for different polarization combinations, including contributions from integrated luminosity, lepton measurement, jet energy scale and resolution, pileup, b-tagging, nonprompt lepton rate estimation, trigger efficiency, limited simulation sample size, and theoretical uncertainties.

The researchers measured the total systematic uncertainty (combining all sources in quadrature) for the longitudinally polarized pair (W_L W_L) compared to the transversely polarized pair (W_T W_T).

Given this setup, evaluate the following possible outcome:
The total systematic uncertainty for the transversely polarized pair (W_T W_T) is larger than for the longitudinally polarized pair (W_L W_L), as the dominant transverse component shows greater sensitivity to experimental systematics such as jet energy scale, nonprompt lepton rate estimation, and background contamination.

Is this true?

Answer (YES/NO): NO